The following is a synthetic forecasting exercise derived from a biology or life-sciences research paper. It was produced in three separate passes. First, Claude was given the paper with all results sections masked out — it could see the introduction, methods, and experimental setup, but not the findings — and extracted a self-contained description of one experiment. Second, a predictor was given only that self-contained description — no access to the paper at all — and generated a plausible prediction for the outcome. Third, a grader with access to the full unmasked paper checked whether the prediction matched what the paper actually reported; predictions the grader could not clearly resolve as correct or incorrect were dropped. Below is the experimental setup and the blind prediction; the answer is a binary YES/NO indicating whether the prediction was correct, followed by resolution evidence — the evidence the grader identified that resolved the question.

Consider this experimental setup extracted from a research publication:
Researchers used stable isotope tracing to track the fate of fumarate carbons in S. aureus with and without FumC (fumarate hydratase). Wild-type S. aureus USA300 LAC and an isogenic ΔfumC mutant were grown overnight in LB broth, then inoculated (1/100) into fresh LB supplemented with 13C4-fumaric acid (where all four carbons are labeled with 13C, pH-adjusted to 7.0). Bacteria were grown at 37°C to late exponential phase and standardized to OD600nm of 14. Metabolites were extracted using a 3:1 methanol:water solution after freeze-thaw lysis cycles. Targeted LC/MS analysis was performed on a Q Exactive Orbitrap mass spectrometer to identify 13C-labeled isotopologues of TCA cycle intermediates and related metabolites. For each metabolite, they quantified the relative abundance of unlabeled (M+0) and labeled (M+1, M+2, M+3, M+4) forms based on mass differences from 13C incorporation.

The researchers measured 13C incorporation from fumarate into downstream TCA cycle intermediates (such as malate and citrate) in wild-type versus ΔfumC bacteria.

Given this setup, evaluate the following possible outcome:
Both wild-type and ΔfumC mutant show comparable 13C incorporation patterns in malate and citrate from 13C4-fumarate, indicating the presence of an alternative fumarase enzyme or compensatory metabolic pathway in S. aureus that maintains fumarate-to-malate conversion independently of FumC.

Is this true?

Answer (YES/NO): NO